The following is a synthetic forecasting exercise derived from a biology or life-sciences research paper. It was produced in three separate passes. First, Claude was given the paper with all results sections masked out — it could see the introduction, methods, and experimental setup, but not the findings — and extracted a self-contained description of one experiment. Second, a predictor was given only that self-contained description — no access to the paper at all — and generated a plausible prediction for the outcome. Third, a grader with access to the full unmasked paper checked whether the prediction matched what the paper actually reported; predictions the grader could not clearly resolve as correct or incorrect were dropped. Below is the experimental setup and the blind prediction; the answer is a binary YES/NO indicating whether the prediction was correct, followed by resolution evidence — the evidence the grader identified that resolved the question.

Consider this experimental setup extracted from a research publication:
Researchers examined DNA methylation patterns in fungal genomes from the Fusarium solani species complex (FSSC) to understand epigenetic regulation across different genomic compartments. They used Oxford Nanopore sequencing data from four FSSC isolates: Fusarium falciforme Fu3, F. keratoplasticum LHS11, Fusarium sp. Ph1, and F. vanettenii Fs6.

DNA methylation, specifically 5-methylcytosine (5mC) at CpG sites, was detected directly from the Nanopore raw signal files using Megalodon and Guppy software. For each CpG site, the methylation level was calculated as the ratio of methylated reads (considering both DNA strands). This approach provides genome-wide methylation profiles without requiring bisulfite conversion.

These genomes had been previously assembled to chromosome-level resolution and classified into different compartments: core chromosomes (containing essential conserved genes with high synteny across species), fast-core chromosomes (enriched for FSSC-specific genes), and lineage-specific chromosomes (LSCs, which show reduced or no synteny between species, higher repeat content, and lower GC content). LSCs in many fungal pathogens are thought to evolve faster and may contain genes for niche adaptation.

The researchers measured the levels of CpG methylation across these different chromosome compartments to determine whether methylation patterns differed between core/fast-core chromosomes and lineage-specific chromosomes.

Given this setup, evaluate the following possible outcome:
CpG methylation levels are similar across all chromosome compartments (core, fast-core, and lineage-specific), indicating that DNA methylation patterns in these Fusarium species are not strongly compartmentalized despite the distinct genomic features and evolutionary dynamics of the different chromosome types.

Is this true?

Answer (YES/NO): NO